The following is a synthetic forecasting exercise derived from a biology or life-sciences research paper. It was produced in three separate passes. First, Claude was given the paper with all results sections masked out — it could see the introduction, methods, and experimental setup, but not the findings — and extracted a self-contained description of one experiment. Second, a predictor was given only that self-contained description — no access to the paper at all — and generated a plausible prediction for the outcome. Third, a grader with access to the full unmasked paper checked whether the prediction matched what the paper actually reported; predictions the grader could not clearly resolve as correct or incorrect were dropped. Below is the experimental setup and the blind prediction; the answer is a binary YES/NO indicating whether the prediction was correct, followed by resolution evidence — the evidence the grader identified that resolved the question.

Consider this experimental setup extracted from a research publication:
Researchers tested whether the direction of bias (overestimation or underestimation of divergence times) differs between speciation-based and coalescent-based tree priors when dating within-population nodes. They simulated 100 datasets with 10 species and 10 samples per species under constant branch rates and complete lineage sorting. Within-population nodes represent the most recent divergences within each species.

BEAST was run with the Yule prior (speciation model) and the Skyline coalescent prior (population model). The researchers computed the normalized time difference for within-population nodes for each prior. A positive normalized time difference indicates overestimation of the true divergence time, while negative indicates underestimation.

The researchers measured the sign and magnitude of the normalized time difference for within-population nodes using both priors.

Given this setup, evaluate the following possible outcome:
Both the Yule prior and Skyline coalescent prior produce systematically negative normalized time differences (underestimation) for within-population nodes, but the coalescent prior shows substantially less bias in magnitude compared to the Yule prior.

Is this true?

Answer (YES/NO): NO